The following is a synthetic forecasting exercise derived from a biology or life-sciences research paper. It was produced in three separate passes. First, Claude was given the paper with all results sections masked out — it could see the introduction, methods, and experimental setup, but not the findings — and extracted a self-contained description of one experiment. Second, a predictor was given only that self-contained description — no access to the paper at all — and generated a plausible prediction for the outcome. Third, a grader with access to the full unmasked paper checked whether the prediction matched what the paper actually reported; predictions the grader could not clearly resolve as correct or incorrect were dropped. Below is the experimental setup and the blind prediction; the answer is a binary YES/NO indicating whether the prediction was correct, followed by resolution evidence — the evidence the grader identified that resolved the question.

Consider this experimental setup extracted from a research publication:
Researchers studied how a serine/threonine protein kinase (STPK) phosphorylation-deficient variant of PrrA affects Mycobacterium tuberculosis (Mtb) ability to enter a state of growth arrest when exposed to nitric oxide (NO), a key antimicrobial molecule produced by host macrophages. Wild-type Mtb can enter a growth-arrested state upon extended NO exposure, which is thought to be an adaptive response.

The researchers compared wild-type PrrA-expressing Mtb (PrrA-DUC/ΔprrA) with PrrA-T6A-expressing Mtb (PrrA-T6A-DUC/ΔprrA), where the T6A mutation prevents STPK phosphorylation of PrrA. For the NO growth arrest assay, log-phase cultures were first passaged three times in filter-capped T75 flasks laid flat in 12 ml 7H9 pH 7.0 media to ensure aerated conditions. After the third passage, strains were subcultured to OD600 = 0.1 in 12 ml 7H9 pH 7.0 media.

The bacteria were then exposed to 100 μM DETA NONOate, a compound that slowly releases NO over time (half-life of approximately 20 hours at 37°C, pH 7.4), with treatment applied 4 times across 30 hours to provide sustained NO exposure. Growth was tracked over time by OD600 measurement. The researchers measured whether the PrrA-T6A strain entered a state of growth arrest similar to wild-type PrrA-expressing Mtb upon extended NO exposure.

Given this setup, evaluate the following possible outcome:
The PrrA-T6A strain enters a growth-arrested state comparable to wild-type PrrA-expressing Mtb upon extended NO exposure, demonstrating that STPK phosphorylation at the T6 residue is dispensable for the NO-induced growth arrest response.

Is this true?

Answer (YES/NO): NO